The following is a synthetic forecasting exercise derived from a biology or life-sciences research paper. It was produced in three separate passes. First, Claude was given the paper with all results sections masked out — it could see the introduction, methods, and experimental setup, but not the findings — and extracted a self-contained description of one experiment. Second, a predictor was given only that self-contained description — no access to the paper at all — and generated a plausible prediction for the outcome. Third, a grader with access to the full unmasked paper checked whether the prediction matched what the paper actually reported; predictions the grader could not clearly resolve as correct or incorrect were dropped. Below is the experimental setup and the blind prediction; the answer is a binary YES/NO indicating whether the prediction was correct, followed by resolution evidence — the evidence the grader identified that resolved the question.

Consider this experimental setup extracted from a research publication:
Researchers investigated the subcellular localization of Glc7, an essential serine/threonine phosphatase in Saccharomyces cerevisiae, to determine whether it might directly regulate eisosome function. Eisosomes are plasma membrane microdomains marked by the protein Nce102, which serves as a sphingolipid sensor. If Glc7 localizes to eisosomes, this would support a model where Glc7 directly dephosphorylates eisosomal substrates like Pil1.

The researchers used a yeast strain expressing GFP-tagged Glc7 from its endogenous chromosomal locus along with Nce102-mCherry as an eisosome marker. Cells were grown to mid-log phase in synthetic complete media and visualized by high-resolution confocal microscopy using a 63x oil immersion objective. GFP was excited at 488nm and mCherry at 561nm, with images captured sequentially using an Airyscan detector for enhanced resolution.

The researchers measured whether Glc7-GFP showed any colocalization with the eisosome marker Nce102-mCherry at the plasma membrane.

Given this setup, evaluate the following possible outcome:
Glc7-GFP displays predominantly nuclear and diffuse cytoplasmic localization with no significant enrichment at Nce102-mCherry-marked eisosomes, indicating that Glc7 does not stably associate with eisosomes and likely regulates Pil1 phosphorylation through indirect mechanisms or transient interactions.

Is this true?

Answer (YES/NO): NO